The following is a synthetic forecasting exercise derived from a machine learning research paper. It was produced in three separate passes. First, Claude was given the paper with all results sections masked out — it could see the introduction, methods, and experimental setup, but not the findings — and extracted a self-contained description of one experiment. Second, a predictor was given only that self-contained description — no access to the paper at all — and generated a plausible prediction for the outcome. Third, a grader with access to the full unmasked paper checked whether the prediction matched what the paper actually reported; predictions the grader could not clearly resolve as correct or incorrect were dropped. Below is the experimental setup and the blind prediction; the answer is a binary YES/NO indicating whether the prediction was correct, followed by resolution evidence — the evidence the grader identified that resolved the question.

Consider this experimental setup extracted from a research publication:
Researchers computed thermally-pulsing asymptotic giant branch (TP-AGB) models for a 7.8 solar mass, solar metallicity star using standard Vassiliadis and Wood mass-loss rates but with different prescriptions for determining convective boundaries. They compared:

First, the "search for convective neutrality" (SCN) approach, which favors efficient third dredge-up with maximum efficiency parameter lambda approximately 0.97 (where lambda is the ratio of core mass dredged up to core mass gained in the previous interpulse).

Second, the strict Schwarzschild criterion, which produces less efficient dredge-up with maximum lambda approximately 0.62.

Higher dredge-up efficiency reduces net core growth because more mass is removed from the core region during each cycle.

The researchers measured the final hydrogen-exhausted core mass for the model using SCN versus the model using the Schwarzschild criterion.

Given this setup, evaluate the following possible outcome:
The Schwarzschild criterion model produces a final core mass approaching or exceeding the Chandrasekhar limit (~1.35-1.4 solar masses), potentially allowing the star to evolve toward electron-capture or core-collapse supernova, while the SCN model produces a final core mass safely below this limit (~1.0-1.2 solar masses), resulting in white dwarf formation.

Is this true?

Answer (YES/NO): NO